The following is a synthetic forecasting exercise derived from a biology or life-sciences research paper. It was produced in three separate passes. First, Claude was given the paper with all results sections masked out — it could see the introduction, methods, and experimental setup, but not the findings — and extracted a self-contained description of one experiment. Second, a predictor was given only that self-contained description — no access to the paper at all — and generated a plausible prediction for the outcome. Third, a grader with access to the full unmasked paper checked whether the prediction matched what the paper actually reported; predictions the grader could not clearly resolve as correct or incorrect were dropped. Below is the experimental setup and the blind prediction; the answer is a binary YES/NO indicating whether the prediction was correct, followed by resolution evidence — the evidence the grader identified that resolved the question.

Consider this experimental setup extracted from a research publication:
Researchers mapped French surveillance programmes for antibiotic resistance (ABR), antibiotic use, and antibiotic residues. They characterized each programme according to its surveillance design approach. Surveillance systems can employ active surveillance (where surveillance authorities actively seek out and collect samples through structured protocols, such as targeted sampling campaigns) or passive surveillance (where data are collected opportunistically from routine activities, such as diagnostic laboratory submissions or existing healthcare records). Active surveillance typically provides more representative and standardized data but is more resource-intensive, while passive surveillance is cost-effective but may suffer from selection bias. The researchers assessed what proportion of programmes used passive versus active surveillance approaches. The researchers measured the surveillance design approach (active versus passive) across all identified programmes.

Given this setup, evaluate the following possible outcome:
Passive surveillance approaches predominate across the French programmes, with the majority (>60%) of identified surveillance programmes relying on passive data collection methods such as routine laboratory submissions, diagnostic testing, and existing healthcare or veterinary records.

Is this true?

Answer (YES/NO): YES